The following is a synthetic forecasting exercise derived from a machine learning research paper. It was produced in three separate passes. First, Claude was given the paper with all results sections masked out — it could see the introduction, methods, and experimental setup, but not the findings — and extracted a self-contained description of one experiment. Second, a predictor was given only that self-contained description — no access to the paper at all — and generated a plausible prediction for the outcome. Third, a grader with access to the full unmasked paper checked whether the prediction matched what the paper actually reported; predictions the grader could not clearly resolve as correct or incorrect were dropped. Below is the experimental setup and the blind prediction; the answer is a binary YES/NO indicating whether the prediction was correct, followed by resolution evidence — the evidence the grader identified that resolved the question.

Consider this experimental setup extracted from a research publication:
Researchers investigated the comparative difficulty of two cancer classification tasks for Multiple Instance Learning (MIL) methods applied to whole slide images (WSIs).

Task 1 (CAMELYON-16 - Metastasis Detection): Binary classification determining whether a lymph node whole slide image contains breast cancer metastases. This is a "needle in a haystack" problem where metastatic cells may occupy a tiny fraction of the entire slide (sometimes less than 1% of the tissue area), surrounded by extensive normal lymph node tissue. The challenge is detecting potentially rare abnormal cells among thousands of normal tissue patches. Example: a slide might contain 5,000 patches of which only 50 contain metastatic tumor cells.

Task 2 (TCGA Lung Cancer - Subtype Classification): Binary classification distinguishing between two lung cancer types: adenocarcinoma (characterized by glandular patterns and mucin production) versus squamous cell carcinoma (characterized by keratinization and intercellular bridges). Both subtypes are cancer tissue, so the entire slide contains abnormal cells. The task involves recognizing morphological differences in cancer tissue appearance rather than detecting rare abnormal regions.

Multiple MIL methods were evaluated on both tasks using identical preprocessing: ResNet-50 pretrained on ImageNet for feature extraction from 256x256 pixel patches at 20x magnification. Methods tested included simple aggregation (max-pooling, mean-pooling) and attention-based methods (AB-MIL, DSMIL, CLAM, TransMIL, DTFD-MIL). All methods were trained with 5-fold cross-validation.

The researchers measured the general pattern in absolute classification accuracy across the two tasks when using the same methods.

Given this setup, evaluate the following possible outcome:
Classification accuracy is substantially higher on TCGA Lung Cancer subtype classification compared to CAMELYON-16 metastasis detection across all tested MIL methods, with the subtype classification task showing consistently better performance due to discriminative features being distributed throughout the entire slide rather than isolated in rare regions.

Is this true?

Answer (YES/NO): NO